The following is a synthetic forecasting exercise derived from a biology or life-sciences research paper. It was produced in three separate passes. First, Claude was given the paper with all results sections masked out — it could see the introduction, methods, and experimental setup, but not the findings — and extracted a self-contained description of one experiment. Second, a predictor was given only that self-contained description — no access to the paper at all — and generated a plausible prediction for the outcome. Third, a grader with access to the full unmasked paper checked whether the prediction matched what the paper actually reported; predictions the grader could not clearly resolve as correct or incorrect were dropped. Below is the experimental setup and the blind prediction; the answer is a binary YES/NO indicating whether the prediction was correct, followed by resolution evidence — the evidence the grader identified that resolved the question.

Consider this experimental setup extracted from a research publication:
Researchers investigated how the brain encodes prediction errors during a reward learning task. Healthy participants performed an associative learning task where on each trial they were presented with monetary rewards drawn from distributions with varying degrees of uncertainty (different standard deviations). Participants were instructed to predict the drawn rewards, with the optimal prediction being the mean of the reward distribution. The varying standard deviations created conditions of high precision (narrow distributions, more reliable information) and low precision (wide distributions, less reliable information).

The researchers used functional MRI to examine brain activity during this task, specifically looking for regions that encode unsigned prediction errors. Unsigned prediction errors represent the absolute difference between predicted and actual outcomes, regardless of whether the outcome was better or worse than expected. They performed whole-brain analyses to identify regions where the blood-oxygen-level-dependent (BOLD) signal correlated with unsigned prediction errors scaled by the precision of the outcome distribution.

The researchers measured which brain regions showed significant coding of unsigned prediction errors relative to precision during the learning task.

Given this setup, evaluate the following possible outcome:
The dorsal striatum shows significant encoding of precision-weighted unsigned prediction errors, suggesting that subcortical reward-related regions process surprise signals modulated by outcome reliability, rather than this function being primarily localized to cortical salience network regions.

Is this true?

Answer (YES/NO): NO